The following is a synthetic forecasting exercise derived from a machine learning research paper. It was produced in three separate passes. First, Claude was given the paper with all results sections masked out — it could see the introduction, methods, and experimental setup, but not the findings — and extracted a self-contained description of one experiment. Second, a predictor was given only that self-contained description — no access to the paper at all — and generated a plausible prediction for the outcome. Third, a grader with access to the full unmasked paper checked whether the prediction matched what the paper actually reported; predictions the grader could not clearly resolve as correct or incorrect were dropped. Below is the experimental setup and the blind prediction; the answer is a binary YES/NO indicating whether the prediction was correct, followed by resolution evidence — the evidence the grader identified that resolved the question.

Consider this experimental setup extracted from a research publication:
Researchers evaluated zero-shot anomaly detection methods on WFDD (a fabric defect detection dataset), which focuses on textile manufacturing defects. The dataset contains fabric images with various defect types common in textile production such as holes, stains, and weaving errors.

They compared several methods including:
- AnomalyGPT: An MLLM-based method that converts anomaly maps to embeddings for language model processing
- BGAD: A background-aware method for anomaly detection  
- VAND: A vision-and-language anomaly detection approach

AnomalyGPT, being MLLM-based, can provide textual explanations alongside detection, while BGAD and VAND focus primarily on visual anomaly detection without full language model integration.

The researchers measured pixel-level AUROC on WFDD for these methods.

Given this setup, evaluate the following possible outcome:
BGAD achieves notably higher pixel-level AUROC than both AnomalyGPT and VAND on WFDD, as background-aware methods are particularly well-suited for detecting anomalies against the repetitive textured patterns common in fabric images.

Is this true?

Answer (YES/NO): NO